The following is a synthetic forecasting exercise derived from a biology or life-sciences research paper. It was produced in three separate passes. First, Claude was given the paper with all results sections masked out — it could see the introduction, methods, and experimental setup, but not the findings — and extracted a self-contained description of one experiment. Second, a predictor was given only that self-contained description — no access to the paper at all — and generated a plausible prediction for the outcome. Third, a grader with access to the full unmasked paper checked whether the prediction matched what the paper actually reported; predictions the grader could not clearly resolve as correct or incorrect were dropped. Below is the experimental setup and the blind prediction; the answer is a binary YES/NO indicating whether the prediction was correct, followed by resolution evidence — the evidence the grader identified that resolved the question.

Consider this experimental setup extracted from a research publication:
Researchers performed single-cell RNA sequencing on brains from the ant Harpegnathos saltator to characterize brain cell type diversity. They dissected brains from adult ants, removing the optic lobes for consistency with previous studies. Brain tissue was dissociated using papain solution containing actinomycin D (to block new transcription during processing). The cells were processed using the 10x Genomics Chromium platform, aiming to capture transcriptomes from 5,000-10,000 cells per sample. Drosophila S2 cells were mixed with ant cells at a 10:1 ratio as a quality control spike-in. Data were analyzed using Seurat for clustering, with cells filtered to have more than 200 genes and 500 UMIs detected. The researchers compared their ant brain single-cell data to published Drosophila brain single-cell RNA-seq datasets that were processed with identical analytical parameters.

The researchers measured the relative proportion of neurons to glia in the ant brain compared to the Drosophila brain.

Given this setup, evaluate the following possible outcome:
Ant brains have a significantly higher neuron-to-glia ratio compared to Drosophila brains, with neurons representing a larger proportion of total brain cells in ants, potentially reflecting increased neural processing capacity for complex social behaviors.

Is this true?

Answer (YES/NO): NO